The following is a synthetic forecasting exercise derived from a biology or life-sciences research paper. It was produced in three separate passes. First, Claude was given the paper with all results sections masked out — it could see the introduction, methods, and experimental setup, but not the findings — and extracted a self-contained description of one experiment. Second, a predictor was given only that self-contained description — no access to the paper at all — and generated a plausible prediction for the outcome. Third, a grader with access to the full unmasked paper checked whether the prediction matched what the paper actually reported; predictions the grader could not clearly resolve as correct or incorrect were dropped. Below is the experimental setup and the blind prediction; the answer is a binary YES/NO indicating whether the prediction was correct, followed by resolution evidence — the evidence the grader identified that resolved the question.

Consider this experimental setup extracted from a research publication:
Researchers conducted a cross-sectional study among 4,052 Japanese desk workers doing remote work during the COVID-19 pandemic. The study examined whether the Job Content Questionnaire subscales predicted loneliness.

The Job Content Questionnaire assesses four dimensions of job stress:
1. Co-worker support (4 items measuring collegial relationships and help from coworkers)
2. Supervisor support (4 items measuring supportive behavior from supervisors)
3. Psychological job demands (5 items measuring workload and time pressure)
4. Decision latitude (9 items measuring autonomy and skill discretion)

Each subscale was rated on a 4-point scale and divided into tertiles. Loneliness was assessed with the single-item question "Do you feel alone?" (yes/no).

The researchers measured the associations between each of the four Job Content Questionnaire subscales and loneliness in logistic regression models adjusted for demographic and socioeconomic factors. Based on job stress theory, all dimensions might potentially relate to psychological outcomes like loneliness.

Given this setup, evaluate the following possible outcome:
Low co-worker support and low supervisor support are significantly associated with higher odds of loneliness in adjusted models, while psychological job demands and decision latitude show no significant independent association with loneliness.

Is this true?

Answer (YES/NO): NO